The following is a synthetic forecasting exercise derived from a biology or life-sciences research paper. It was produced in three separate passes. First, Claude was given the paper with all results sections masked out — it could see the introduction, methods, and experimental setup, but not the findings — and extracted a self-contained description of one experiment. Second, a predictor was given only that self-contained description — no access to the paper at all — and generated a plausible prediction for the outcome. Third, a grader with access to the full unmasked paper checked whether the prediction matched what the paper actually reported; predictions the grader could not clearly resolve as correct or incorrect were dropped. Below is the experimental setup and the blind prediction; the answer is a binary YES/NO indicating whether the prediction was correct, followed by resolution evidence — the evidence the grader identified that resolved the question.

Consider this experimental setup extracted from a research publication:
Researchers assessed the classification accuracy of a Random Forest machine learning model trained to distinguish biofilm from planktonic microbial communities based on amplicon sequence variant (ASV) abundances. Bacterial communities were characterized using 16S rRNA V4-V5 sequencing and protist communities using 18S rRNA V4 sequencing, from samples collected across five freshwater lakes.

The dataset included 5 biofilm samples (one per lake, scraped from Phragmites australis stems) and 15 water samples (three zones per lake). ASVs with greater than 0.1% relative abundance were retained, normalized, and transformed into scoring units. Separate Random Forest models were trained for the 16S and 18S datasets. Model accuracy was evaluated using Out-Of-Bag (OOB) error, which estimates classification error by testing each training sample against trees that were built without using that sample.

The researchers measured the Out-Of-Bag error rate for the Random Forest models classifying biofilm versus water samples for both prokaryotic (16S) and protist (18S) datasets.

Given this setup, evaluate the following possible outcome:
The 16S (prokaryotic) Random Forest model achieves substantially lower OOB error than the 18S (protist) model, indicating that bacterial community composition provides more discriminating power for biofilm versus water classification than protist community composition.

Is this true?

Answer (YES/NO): NO